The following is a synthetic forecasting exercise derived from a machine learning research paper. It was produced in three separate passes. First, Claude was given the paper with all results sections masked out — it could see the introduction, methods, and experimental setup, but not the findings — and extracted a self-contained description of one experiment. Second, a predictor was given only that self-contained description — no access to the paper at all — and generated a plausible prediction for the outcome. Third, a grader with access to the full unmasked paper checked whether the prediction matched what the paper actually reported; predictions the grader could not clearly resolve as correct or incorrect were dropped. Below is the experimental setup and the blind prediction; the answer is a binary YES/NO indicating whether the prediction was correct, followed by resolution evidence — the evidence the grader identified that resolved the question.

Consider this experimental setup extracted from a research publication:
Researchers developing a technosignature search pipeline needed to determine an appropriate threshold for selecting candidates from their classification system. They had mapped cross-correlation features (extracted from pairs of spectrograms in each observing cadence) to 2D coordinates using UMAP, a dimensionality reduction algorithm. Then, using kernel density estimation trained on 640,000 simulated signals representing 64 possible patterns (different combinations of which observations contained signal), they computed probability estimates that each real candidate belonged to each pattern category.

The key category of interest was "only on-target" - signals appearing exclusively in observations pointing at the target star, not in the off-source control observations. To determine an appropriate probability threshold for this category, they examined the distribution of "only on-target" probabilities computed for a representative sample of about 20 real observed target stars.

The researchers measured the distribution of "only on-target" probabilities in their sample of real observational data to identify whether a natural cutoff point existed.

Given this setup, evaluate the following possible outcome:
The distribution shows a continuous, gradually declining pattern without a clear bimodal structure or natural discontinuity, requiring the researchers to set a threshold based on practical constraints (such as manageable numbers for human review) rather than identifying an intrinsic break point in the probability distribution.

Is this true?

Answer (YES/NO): NO